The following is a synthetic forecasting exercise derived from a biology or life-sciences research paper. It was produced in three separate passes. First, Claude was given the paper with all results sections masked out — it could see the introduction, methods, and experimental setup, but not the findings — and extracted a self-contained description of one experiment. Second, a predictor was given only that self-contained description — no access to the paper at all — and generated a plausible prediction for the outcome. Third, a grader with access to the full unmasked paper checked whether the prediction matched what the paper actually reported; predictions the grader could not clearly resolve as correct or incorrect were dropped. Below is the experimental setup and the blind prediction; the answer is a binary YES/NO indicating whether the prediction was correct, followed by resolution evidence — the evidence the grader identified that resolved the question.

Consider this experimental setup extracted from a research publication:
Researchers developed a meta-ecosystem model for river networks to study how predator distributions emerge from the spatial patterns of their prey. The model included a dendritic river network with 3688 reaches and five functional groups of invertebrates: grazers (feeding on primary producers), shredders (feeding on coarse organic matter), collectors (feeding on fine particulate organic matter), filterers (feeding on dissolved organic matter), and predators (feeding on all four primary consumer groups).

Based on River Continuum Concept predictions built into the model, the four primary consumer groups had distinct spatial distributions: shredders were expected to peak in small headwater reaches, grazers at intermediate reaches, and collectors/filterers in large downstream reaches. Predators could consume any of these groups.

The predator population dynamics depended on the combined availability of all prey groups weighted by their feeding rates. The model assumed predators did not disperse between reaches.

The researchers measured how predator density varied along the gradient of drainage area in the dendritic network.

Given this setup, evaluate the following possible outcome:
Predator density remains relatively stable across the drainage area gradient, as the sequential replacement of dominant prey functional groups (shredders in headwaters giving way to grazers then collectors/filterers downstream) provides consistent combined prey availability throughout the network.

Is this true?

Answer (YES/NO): YES